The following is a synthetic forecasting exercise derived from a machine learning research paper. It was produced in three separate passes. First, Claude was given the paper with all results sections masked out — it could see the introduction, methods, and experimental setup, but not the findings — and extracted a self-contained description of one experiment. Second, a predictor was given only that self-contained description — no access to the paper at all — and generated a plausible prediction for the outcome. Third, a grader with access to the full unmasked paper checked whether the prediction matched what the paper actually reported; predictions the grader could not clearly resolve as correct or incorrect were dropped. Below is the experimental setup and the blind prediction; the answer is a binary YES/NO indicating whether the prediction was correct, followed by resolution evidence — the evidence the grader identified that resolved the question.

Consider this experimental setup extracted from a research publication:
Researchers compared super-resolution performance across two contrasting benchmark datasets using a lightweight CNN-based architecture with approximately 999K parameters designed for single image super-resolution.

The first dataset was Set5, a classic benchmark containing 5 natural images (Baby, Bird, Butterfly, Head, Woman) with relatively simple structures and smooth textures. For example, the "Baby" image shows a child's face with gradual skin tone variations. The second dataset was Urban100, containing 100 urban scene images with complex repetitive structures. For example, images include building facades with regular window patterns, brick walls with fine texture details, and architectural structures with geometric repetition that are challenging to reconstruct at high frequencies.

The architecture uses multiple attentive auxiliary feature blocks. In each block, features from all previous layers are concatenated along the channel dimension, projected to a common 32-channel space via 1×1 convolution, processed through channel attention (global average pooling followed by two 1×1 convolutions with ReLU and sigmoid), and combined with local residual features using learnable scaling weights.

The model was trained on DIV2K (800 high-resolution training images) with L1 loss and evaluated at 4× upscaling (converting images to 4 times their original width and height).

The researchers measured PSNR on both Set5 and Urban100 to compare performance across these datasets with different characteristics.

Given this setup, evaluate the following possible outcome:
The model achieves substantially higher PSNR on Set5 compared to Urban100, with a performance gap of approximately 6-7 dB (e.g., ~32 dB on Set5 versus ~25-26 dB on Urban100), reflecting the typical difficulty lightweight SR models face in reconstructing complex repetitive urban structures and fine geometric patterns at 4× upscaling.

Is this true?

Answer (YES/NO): YES